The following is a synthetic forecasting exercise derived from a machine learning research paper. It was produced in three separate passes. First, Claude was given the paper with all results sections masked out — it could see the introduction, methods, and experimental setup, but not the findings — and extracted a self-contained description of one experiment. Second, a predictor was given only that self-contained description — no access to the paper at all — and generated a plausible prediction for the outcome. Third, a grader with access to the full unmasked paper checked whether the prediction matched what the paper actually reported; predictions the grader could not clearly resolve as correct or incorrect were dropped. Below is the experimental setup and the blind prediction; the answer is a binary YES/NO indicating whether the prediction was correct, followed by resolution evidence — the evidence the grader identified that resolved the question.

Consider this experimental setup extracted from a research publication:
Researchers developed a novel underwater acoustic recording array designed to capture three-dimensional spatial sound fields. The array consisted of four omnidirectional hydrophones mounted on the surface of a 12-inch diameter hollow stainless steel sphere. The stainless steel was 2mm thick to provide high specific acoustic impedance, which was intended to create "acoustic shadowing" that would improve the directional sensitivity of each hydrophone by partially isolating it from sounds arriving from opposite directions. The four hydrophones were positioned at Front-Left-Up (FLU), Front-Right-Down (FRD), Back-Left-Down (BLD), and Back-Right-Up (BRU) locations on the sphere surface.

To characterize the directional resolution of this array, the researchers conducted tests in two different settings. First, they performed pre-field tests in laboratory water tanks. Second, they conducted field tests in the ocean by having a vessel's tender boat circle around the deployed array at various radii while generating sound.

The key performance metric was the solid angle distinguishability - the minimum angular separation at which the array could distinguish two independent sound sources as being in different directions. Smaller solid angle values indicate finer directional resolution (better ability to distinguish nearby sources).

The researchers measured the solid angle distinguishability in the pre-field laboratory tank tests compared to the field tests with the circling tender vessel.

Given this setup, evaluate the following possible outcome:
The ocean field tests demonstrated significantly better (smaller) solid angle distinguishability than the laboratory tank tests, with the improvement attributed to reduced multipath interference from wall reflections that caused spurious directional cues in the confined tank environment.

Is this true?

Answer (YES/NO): NO